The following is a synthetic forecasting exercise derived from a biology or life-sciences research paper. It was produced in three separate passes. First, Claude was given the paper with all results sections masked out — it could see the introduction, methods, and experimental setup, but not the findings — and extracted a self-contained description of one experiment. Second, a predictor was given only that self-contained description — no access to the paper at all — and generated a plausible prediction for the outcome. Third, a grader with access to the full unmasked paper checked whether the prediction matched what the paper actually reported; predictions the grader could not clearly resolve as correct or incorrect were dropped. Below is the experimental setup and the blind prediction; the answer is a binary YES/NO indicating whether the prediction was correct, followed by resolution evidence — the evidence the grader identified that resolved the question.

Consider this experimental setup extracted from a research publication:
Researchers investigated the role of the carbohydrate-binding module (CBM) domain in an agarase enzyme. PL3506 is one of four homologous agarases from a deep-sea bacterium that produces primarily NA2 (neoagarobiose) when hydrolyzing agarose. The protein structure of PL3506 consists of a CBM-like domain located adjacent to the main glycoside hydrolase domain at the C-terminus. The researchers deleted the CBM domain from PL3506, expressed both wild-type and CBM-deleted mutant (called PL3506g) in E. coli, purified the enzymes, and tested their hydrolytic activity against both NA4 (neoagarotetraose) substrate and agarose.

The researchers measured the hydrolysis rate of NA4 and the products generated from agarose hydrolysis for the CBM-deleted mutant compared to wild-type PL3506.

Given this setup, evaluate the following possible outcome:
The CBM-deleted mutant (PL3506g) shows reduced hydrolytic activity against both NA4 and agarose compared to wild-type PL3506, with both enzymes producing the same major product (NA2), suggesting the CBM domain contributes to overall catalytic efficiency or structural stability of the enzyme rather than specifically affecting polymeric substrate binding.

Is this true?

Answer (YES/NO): NO